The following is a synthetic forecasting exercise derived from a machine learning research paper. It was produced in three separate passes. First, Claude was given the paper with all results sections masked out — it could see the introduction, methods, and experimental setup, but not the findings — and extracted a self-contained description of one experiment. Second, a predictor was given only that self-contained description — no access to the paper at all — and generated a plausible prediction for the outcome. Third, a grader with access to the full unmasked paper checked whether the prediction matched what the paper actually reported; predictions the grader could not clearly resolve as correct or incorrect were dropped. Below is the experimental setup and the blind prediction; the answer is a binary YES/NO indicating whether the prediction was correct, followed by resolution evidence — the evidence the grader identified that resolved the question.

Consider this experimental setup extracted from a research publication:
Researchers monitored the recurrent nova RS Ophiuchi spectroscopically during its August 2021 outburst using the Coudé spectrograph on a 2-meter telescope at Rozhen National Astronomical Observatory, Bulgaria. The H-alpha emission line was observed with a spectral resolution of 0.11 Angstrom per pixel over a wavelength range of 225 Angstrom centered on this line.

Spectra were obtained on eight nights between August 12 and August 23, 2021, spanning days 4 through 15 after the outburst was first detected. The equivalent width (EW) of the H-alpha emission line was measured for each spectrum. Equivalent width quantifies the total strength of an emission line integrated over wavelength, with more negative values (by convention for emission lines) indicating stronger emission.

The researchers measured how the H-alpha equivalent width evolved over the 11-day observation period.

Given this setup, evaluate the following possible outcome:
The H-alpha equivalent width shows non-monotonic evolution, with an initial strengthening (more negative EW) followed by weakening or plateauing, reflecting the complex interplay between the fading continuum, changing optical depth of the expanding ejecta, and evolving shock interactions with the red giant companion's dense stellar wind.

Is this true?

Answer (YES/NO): NO